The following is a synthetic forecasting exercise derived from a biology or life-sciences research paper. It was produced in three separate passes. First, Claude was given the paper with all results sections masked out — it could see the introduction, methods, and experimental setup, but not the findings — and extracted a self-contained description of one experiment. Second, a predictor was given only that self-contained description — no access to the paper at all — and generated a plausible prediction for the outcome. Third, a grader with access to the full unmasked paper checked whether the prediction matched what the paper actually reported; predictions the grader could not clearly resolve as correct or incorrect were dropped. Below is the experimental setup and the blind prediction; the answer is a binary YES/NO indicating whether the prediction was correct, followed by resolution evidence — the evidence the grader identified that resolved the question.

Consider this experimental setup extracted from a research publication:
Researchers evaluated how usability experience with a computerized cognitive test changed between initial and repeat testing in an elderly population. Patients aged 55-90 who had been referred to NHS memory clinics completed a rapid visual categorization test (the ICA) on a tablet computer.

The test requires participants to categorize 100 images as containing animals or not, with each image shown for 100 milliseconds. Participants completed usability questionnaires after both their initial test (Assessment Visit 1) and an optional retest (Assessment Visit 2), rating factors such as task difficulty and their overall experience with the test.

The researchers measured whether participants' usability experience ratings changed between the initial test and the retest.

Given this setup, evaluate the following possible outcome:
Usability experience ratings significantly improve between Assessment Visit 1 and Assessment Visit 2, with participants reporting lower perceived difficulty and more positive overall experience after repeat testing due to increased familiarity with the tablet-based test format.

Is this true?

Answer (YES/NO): NO